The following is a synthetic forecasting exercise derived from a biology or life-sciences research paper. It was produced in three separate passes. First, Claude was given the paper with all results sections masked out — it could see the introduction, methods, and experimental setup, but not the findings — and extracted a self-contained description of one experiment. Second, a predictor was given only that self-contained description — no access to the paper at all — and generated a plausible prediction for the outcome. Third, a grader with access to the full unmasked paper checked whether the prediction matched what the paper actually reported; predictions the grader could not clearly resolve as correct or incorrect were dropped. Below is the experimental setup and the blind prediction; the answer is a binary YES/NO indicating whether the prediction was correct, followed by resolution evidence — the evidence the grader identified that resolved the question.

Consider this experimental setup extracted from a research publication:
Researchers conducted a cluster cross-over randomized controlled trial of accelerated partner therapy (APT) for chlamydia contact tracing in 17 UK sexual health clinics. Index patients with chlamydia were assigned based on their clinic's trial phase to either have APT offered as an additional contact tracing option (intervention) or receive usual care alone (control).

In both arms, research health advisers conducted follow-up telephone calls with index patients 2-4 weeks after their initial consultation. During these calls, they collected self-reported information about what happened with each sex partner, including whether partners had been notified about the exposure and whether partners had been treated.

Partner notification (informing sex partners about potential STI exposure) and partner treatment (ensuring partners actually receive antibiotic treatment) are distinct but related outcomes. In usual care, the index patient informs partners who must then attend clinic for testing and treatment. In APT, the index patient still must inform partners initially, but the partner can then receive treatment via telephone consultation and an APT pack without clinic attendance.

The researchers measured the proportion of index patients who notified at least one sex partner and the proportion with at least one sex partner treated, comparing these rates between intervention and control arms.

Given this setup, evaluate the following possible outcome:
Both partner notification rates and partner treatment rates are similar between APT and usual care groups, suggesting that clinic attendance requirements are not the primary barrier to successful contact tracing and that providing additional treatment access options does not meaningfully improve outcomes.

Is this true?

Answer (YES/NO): NO